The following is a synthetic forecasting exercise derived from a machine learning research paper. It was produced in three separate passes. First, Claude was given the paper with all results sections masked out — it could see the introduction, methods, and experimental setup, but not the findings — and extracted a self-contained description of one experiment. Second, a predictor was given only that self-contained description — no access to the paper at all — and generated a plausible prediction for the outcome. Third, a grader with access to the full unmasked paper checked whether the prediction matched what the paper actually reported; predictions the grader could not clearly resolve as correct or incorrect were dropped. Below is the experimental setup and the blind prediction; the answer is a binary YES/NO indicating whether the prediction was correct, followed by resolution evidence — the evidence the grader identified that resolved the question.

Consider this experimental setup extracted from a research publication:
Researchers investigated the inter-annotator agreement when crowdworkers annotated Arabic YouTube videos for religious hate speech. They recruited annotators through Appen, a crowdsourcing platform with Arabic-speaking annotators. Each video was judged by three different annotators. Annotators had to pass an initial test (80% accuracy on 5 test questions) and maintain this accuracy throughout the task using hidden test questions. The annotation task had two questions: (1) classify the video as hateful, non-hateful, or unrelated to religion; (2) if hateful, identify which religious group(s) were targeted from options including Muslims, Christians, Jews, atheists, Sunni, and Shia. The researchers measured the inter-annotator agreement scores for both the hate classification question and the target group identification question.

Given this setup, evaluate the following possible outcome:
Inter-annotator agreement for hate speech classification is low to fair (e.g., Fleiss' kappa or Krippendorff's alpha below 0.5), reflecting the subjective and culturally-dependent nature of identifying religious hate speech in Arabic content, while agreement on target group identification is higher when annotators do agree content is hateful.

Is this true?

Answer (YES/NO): NO